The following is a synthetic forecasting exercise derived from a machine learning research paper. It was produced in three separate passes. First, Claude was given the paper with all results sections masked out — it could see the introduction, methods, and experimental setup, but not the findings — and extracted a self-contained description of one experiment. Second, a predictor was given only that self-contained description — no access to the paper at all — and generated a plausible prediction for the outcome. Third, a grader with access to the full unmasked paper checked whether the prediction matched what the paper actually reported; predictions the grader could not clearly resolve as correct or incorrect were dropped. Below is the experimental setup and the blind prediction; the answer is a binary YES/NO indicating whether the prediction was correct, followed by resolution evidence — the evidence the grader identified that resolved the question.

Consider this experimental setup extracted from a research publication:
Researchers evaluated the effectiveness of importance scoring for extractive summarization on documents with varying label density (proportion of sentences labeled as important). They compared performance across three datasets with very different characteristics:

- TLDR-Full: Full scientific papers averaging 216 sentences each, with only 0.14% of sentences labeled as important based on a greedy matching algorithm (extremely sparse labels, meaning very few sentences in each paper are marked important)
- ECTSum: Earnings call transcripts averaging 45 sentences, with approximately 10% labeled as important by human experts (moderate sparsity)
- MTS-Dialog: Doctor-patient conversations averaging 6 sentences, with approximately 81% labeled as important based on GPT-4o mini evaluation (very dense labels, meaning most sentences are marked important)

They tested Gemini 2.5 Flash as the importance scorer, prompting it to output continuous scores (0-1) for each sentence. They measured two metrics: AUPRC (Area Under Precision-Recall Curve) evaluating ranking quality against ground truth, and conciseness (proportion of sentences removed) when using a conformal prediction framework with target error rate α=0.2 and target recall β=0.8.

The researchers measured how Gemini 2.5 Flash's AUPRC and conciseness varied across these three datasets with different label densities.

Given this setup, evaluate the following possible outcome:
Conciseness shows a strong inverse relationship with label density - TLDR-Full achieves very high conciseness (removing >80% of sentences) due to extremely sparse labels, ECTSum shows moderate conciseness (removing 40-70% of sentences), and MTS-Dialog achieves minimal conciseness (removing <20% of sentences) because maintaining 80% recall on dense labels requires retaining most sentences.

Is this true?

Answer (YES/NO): NO